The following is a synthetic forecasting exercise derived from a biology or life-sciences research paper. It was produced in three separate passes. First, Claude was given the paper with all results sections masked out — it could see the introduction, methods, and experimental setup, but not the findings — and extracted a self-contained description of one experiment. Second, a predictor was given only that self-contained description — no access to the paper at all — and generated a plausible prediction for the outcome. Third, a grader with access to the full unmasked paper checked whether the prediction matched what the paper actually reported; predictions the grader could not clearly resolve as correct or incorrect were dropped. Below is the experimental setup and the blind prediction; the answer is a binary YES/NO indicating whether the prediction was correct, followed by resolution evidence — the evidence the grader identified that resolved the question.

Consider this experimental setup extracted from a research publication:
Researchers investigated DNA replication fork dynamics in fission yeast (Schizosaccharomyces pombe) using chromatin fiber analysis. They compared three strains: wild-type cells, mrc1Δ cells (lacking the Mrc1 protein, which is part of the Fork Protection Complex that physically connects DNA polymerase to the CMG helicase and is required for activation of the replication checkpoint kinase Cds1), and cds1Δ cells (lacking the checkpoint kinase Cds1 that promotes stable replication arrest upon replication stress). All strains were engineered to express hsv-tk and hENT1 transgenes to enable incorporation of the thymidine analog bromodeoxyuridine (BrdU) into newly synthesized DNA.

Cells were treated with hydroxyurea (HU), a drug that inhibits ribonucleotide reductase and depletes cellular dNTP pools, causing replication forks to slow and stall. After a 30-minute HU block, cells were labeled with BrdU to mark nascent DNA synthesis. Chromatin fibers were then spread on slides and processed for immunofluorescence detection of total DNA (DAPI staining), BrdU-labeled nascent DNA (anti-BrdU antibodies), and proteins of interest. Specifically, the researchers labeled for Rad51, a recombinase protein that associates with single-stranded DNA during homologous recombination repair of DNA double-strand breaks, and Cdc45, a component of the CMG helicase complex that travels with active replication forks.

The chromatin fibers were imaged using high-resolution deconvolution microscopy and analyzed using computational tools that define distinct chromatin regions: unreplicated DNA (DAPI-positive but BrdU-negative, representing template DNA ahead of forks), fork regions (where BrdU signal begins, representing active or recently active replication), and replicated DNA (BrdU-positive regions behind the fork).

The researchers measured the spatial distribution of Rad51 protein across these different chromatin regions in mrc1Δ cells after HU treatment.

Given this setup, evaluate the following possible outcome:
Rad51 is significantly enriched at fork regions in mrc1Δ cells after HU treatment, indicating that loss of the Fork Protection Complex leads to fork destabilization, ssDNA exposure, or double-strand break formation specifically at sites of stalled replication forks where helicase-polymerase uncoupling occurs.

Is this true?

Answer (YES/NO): YES